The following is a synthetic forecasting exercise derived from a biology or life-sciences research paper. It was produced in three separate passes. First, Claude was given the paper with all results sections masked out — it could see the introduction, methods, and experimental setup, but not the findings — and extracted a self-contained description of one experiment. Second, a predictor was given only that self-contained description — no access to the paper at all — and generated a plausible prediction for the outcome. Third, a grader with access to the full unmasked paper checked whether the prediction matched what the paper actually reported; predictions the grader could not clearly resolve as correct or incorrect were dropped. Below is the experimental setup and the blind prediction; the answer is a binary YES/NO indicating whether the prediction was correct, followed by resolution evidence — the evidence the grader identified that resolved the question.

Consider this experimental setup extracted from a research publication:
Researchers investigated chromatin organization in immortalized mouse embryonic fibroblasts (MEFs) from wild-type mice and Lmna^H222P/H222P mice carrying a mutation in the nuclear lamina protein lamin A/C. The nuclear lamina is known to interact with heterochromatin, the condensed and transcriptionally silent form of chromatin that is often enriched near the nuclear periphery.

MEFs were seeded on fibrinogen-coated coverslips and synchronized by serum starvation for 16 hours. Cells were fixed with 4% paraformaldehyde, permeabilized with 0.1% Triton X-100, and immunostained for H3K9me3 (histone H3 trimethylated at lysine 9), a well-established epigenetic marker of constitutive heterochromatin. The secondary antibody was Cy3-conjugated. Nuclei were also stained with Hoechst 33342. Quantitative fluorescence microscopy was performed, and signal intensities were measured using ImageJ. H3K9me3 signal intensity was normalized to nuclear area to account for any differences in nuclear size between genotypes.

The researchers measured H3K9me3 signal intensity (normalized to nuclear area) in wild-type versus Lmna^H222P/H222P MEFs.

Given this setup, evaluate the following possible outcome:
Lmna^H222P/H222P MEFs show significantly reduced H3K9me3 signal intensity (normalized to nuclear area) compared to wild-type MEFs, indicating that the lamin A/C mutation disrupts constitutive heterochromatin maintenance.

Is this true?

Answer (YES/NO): YES